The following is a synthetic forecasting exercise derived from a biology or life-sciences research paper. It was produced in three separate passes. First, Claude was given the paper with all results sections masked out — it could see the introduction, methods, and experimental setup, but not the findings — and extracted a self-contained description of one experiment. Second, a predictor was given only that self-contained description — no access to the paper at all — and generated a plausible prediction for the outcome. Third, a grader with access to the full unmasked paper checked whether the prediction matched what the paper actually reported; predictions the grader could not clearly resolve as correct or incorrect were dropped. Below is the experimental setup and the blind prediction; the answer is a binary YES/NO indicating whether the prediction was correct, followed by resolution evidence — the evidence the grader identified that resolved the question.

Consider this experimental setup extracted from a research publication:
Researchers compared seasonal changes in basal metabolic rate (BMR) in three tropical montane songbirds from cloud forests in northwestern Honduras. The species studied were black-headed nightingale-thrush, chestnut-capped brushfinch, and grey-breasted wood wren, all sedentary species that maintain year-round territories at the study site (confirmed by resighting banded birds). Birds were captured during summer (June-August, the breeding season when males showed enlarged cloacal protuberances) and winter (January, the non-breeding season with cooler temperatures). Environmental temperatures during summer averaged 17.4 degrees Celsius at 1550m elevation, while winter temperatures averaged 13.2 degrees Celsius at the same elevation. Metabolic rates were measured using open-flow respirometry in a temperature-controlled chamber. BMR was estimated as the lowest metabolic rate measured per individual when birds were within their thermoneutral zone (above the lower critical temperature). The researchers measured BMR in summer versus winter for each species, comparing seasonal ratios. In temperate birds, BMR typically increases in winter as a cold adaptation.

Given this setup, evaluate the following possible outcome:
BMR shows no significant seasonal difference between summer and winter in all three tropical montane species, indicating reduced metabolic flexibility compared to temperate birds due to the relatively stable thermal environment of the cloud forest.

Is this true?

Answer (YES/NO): NO